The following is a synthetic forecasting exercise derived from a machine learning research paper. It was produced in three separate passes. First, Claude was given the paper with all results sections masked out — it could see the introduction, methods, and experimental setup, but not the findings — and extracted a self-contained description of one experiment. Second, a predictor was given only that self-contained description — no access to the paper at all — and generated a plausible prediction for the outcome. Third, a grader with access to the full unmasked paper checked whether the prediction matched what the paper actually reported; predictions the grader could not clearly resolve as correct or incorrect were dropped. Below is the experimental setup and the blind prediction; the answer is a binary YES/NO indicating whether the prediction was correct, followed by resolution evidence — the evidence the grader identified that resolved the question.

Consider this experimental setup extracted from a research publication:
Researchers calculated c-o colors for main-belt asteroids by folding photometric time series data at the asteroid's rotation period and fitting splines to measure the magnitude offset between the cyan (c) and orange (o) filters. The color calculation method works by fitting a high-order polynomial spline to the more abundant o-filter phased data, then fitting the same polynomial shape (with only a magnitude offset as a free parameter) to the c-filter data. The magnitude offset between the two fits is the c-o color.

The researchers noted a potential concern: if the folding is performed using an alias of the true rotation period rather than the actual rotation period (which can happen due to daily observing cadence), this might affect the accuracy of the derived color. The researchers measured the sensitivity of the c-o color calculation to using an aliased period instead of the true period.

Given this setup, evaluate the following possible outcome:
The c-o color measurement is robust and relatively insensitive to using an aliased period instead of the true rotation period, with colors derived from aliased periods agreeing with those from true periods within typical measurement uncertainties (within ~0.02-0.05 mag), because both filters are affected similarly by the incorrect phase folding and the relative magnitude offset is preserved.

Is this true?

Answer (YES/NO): YES